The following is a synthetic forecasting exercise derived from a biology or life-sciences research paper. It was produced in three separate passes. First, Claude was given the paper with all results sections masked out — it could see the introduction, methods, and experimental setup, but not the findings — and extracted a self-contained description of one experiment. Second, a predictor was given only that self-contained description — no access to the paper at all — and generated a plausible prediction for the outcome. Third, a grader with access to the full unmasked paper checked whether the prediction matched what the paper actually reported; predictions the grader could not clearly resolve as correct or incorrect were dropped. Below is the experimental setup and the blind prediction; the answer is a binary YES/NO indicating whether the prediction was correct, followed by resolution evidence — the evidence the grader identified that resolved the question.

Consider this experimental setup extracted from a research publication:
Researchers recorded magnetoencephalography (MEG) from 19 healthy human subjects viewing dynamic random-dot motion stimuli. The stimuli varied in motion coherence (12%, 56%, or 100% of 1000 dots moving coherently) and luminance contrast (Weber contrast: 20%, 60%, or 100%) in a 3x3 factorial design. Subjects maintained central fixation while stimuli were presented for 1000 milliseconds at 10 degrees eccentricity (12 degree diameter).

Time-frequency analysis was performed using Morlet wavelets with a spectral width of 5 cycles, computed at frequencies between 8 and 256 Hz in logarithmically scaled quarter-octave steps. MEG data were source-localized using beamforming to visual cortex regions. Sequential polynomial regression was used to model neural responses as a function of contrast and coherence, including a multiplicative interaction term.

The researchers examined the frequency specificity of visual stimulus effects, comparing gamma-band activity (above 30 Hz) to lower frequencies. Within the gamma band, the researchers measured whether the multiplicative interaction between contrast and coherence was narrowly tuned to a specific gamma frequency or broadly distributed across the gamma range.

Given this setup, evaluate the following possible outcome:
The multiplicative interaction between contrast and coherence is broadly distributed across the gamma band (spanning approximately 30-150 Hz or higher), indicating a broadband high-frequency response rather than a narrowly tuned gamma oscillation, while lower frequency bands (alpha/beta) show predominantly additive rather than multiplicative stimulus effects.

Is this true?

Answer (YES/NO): NO